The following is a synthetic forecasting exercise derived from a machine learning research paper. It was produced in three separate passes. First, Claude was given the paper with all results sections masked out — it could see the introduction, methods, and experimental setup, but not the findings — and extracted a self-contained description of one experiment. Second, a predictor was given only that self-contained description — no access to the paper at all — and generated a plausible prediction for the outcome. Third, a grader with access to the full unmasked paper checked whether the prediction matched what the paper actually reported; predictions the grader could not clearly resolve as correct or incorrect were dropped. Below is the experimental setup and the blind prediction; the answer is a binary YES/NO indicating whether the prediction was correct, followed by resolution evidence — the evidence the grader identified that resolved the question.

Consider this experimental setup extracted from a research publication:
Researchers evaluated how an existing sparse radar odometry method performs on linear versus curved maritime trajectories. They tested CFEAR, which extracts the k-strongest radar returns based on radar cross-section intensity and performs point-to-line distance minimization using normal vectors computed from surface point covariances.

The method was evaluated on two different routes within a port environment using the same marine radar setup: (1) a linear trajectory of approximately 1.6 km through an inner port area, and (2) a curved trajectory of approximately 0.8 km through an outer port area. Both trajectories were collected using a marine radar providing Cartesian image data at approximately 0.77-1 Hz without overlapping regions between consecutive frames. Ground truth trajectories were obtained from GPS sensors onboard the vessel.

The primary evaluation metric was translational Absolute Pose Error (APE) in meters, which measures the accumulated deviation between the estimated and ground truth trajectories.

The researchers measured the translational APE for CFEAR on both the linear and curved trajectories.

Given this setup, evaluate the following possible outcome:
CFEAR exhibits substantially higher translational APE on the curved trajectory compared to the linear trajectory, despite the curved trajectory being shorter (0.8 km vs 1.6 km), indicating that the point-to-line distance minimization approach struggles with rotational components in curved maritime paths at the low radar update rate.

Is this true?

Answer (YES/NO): NO